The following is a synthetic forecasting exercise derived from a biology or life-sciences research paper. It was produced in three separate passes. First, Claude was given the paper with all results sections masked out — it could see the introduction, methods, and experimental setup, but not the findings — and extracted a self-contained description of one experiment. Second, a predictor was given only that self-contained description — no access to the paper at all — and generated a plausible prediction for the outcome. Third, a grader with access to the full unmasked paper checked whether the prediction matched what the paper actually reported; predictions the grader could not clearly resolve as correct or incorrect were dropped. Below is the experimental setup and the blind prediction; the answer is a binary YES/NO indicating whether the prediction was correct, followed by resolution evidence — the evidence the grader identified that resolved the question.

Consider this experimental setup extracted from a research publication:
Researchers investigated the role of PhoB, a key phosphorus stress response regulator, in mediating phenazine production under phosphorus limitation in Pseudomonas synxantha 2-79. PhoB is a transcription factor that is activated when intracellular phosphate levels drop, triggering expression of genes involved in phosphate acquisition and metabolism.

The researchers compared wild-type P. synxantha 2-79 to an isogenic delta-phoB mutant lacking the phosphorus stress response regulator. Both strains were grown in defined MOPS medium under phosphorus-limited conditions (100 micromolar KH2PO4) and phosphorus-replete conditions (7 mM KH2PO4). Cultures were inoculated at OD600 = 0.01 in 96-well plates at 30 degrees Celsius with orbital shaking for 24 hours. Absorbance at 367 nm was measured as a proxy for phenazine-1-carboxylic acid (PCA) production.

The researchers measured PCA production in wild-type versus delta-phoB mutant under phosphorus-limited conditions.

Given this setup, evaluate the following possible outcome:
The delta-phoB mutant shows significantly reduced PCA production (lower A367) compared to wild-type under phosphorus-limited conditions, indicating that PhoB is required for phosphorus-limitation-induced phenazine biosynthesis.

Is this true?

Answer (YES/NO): YES